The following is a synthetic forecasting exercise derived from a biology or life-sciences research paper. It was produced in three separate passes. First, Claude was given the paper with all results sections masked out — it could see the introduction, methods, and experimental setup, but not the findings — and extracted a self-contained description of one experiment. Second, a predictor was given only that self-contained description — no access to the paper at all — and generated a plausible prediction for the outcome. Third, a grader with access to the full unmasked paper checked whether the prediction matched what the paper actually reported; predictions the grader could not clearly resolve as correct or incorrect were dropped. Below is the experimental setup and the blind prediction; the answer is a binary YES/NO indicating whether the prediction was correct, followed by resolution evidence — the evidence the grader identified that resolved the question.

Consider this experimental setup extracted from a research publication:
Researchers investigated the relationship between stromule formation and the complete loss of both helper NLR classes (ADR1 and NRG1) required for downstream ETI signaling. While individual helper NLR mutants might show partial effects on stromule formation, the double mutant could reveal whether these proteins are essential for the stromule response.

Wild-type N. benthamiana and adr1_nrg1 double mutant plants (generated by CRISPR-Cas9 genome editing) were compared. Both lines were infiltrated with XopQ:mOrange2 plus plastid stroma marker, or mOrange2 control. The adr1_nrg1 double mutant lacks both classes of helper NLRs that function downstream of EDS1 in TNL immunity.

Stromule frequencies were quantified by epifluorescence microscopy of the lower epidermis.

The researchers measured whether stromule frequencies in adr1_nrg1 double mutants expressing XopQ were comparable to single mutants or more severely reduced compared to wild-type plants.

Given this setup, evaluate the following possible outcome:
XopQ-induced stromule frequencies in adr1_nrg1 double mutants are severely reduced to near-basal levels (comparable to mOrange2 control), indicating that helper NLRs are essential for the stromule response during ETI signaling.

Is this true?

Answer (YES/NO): YES